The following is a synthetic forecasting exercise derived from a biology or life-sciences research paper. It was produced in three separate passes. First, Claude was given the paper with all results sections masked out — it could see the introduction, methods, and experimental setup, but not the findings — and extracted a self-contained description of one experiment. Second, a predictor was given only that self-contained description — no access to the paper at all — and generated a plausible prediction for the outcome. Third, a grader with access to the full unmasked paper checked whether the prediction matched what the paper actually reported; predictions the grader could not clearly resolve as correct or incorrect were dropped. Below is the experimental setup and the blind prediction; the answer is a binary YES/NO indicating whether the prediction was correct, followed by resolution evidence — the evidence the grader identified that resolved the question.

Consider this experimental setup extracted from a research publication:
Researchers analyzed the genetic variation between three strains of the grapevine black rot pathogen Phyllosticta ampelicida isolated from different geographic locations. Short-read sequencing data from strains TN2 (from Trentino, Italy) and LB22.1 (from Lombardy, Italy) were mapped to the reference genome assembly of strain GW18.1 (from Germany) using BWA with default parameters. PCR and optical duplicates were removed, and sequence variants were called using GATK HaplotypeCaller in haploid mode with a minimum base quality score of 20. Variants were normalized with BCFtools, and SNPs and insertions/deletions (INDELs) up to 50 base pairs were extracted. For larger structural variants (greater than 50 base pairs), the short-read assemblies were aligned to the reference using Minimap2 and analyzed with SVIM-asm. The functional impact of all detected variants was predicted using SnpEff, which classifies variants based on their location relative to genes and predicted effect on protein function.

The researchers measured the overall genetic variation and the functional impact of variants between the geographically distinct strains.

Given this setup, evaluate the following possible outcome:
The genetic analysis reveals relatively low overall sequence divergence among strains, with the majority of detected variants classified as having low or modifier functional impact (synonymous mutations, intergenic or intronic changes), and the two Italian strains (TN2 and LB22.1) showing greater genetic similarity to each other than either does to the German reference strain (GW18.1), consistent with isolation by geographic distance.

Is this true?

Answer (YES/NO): YES